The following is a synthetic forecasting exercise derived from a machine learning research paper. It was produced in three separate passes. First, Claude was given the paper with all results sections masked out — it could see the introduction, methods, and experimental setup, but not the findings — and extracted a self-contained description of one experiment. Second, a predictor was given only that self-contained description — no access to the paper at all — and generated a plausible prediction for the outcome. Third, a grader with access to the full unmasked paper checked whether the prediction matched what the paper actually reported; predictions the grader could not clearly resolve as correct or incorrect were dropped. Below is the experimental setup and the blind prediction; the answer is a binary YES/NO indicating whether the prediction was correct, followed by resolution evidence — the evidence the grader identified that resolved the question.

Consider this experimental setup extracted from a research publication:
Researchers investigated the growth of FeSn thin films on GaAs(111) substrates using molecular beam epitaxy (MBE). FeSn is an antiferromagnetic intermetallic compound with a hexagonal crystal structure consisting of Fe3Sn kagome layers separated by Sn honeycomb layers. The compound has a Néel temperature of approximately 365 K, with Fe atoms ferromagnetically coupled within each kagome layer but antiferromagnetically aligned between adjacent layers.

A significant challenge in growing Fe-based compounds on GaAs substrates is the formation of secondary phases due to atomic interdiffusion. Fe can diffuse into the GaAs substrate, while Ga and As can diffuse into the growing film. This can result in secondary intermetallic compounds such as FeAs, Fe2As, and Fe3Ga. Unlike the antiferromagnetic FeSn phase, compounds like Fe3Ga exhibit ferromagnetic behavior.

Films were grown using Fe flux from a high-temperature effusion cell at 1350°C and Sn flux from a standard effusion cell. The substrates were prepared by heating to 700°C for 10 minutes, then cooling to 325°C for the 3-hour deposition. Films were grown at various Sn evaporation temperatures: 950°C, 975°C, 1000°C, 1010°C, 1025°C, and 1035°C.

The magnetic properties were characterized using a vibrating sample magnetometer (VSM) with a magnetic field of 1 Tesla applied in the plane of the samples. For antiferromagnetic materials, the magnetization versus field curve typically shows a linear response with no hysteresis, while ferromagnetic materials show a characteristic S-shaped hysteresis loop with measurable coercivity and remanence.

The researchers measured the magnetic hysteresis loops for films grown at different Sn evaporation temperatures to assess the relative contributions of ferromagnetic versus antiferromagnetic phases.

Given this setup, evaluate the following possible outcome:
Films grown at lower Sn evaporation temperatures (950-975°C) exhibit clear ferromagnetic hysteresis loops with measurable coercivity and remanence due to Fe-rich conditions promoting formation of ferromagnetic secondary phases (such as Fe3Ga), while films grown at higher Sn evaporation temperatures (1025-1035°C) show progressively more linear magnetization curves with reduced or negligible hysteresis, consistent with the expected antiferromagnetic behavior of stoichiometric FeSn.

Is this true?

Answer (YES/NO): YES